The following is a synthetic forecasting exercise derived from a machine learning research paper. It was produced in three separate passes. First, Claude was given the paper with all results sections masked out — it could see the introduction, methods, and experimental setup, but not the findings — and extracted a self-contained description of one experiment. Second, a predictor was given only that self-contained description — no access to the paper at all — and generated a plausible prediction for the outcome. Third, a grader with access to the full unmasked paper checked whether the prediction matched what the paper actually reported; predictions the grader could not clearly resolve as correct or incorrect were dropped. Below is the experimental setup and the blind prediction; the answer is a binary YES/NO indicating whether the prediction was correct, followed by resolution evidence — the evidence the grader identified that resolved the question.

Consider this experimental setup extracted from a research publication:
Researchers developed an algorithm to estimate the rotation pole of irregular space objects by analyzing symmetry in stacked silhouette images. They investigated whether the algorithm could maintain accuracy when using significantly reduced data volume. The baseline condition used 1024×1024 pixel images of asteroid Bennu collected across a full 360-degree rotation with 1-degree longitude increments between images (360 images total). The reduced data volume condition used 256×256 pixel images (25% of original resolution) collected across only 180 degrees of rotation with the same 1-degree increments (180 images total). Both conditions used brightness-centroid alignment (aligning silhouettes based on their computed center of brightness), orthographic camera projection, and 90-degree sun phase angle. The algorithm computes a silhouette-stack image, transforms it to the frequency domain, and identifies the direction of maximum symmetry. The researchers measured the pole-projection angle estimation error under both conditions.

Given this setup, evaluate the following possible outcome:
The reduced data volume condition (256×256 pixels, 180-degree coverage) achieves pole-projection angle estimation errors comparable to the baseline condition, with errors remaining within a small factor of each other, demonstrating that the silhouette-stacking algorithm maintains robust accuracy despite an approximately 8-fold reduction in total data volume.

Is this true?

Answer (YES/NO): YES